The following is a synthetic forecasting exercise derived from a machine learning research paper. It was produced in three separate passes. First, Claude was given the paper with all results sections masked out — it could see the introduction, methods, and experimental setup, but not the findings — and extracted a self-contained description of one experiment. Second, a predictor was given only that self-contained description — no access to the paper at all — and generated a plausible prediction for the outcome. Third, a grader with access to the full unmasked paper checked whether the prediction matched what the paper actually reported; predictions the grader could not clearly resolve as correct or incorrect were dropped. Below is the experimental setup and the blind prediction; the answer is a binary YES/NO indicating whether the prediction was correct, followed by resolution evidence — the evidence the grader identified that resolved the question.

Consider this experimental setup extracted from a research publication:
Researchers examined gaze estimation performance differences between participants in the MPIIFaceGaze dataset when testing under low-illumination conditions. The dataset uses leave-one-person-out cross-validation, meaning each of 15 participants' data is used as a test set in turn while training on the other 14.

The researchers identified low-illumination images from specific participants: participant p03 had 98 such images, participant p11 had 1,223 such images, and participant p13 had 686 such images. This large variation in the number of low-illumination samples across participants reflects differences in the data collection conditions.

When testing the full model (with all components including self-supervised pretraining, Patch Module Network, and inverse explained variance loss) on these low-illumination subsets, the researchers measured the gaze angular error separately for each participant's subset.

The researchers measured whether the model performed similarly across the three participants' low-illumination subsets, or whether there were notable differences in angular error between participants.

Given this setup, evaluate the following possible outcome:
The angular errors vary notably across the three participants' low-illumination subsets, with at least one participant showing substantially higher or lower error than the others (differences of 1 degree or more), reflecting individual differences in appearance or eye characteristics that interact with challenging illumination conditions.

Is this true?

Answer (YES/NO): NO